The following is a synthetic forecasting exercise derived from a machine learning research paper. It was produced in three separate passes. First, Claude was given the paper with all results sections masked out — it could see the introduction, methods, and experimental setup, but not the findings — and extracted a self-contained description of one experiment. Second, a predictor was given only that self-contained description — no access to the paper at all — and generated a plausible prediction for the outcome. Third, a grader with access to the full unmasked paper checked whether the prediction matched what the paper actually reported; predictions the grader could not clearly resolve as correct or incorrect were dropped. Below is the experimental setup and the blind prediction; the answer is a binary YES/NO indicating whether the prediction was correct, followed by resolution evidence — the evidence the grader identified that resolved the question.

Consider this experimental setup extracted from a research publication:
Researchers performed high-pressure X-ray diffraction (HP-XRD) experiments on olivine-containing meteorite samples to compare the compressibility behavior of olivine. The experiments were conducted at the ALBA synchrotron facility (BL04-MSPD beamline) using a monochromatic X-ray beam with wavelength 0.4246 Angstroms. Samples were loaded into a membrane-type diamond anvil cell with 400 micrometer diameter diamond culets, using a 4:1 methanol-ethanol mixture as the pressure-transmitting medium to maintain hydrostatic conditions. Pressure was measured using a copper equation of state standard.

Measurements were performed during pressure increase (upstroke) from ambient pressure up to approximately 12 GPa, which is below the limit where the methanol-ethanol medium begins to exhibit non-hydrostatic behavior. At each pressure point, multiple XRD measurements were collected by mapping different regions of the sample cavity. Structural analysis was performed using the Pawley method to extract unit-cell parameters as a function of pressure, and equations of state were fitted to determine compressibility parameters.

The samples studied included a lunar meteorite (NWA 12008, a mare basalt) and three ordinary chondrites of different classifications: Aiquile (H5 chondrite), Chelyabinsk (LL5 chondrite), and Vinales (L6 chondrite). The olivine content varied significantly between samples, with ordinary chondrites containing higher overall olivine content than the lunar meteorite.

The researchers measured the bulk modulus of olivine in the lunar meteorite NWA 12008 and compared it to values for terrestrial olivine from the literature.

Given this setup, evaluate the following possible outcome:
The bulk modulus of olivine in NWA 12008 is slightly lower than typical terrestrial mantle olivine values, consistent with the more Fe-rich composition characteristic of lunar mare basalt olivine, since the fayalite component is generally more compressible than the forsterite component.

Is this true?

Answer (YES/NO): NO